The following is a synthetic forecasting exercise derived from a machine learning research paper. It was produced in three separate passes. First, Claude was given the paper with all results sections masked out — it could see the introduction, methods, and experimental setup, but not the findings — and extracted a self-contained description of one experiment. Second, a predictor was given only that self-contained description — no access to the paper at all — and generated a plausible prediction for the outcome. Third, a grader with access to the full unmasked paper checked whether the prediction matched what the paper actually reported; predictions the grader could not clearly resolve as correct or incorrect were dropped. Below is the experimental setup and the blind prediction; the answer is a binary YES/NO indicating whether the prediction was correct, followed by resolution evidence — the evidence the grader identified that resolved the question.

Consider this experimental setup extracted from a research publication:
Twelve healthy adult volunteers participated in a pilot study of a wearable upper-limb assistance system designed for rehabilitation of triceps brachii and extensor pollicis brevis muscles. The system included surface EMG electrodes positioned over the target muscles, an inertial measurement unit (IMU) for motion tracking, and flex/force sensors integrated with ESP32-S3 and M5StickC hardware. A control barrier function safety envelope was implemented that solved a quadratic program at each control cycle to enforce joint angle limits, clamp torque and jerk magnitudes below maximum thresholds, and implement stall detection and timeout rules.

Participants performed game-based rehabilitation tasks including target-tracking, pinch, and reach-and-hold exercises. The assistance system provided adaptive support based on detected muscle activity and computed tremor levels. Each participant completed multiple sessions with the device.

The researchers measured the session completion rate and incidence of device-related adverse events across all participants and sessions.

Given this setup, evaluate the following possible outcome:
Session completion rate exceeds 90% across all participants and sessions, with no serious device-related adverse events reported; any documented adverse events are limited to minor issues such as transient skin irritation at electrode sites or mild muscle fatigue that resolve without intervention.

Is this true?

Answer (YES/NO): YES